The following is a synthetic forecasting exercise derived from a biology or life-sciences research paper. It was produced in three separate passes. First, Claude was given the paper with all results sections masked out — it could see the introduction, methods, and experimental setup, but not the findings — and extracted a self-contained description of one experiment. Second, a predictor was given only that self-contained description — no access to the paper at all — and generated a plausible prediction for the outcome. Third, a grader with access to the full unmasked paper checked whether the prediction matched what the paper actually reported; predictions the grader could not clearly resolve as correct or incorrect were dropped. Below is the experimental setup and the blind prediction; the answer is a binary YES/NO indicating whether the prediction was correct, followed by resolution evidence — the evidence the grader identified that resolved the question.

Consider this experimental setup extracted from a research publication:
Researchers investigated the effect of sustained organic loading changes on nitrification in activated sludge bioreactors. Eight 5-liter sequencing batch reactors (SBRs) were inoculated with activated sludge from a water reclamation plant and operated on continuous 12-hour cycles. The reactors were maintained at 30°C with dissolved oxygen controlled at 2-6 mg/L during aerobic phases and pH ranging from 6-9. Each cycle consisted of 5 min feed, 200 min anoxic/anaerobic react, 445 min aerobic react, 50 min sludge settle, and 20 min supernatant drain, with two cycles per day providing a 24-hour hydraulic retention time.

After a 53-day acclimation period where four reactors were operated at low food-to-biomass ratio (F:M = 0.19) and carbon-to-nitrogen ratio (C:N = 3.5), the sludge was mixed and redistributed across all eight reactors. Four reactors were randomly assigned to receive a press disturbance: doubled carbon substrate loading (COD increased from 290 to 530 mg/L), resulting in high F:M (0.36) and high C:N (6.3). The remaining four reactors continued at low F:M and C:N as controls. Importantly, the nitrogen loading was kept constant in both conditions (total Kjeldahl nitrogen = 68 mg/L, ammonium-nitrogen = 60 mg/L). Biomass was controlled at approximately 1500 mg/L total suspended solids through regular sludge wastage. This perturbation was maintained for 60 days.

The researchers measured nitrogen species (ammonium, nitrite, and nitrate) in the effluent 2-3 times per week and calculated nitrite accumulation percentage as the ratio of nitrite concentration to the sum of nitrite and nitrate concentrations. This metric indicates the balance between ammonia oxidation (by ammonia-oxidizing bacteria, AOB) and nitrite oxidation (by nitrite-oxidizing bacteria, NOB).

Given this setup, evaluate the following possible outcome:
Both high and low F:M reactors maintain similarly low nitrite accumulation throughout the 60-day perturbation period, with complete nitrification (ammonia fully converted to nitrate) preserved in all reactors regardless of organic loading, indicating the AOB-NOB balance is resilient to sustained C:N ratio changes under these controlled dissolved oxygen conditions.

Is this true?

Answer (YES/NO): NO